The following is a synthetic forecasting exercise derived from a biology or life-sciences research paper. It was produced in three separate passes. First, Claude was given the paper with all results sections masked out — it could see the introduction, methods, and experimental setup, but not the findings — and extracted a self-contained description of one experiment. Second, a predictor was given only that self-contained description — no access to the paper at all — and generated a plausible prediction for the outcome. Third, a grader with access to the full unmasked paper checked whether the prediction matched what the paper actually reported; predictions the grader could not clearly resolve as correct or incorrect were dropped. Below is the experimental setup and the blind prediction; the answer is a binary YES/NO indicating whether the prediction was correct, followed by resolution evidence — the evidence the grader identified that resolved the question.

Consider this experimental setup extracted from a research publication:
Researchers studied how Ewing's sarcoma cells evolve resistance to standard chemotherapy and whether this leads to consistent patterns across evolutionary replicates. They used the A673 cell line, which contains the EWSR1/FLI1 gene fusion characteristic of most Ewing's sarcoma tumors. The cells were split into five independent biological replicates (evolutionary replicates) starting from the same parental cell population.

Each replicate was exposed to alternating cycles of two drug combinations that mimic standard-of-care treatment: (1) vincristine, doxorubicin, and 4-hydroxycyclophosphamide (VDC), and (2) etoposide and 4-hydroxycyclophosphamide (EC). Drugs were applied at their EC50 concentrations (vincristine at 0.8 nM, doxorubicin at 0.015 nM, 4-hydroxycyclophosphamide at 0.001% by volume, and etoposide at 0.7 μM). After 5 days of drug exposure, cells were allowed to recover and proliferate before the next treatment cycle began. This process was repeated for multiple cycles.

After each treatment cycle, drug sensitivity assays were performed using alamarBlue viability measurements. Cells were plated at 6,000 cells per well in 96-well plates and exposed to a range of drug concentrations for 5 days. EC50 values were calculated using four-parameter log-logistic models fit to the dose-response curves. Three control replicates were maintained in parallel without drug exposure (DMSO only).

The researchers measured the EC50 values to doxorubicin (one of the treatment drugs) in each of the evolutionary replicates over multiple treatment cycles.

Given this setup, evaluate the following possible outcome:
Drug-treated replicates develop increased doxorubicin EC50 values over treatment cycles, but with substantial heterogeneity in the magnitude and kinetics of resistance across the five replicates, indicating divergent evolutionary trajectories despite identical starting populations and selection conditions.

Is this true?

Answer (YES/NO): NO